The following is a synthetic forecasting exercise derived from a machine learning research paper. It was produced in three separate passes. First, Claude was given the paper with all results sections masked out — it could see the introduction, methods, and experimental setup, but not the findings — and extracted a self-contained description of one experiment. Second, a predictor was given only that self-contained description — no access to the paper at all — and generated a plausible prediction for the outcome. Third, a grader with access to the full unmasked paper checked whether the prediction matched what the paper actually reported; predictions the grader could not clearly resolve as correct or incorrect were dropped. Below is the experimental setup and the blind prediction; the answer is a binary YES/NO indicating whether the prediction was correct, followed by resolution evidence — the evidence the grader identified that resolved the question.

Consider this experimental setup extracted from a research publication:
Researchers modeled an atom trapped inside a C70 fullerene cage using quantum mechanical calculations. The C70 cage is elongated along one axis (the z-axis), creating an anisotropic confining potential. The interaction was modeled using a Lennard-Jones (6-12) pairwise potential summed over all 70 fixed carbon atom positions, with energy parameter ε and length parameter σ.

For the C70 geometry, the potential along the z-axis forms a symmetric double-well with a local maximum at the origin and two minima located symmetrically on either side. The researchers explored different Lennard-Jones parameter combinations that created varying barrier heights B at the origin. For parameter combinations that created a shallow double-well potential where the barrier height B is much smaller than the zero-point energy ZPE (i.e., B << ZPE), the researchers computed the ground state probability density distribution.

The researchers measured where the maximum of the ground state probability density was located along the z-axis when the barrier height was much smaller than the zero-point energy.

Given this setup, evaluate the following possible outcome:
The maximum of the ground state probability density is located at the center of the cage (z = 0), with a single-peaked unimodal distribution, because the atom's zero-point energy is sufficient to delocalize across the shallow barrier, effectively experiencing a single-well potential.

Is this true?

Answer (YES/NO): YES